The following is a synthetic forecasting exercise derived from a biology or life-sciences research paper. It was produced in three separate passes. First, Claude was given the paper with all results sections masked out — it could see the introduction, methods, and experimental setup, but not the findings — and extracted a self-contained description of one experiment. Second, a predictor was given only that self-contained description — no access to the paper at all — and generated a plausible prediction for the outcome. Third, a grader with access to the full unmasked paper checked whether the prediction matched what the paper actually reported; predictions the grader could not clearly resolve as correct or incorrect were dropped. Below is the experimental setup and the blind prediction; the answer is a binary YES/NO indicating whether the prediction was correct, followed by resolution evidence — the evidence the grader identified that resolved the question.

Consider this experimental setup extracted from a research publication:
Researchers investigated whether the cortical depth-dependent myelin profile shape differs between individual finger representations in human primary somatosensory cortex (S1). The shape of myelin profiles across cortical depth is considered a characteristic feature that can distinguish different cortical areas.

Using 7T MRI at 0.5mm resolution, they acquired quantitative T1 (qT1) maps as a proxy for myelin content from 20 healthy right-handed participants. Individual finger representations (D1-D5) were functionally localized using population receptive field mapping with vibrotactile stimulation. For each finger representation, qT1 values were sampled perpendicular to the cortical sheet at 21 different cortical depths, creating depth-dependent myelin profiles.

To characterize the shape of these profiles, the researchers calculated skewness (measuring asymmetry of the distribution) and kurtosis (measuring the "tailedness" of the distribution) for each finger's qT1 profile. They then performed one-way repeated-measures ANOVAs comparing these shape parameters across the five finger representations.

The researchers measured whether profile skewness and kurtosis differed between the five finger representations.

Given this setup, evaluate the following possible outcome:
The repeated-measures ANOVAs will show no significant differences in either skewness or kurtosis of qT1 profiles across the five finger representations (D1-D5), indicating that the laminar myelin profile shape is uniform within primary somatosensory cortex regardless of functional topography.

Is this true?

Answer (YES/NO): YES